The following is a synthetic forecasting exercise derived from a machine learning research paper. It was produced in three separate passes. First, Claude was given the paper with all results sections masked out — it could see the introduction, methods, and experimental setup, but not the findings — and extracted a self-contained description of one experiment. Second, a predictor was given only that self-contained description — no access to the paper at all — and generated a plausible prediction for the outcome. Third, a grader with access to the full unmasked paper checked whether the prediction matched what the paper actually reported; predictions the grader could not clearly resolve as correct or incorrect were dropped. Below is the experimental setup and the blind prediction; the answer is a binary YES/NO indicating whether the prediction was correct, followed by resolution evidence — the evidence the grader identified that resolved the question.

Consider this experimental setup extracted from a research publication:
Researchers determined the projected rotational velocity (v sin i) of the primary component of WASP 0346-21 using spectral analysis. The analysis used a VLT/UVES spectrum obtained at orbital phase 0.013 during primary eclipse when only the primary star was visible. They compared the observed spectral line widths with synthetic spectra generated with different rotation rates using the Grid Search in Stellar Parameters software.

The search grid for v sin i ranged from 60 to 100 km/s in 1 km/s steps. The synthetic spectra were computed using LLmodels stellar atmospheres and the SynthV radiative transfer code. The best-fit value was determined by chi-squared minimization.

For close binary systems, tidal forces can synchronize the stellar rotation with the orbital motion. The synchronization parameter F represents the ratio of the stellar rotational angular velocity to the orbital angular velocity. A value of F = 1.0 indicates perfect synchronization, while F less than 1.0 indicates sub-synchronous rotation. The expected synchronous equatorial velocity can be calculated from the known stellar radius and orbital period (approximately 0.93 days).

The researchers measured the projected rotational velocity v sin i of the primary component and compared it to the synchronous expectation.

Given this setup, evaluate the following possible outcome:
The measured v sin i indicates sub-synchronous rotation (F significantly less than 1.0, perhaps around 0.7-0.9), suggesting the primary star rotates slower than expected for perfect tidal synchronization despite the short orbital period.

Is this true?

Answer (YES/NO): YES